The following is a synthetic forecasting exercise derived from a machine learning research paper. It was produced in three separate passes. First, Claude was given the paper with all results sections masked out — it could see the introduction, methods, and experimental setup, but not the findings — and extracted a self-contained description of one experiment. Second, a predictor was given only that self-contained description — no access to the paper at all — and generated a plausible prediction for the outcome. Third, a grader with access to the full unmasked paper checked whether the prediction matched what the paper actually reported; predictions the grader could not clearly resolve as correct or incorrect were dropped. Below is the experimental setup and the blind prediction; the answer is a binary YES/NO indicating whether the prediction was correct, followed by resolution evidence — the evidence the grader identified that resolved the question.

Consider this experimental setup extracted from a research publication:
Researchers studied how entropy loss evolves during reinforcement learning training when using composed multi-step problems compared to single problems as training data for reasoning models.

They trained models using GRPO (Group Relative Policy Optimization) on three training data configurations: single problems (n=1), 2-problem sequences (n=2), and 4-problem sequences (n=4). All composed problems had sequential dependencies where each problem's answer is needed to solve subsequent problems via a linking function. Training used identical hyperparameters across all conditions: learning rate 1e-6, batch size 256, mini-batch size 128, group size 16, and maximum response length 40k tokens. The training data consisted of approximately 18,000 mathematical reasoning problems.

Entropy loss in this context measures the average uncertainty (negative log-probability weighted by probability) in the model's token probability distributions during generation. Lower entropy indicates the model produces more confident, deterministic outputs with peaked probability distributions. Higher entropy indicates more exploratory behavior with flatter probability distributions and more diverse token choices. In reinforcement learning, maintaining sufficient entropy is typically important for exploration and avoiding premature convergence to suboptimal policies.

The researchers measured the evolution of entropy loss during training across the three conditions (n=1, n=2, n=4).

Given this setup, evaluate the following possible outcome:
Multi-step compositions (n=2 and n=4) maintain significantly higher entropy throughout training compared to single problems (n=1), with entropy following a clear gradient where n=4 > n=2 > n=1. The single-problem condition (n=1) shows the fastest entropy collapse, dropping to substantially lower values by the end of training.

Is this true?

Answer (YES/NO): NO